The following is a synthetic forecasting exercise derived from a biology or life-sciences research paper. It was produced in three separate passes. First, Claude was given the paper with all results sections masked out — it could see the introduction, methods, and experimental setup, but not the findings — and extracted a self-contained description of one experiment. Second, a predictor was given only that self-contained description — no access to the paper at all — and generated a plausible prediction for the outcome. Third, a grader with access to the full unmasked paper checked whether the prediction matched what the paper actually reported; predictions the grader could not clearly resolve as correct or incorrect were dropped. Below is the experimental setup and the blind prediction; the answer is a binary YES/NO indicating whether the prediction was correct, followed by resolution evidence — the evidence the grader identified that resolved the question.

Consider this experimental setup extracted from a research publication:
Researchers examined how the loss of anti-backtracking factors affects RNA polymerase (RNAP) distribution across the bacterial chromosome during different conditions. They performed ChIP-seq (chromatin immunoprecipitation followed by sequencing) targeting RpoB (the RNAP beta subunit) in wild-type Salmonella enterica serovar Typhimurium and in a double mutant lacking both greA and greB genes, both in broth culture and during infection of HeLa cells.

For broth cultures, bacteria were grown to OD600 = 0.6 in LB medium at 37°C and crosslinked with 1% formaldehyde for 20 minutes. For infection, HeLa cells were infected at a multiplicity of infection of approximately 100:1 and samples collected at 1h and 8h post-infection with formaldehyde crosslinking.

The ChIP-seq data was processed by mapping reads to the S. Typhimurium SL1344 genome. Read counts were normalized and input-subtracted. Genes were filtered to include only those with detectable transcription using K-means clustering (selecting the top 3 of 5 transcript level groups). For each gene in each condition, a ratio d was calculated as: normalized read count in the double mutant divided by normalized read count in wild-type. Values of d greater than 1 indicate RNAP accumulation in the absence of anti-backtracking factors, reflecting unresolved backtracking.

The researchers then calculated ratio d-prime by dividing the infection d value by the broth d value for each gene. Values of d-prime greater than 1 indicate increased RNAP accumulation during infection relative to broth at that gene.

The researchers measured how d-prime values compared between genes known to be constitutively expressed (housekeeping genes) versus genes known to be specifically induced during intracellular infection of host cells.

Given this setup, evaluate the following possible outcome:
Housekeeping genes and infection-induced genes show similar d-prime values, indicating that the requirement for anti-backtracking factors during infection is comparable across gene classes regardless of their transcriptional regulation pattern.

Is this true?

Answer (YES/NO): NO